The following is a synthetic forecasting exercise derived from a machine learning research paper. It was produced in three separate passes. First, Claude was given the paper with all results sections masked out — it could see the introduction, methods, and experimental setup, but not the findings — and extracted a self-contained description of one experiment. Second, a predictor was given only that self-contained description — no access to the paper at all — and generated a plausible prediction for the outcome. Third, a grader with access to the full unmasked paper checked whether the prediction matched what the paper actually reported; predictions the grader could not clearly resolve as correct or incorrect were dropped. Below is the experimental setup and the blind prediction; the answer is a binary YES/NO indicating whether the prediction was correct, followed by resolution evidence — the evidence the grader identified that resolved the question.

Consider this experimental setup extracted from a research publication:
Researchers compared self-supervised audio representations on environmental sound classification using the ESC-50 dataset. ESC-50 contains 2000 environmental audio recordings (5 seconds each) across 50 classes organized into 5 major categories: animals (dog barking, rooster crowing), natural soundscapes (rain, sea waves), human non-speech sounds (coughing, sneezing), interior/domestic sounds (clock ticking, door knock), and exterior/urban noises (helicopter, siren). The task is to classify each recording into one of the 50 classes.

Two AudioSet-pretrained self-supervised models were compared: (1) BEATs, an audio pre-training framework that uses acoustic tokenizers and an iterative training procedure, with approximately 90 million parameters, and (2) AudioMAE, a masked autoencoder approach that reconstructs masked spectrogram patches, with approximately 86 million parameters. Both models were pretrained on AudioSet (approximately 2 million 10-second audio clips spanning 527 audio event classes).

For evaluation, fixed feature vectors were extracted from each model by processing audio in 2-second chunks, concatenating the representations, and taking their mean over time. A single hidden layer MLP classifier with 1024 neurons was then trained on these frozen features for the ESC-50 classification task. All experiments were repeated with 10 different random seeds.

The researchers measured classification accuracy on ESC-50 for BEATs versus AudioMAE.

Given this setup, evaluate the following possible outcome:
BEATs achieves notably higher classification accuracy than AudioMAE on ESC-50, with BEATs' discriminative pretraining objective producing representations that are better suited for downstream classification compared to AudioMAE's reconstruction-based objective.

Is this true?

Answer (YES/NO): YES